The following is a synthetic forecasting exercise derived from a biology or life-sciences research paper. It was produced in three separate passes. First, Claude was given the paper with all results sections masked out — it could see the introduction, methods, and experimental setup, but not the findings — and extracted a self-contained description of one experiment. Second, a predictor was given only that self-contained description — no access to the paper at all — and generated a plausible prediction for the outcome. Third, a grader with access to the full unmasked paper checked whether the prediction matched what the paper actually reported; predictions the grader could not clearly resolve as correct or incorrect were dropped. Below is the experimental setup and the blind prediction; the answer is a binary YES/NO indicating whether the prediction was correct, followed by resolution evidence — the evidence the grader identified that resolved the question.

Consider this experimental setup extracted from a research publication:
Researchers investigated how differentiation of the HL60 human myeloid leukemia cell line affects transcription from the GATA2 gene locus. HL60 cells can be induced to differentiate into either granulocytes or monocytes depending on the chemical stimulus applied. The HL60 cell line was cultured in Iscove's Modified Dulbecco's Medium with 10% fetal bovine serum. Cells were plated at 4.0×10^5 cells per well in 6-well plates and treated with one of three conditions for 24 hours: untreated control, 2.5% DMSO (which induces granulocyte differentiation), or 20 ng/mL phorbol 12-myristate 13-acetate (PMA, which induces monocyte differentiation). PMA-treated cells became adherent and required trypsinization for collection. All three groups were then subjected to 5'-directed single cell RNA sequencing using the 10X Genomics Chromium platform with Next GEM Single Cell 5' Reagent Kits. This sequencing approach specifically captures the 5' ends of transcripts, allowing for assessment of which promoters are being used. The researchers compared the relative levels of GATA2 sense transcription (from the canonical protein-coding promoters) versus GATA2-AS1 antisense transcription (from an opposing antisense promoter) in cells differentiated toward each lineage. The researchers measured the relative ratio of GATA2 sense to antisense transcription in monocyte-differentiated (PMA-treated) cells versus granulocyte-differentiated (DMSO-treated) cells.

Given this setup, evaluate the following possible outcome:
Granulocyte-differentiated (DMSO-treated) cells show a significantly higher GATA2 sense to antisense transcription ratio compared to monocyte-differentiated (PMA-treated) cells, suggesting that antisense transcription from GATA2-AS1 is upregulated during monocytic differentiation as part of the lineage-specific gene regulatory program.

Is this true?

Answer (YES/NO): NO